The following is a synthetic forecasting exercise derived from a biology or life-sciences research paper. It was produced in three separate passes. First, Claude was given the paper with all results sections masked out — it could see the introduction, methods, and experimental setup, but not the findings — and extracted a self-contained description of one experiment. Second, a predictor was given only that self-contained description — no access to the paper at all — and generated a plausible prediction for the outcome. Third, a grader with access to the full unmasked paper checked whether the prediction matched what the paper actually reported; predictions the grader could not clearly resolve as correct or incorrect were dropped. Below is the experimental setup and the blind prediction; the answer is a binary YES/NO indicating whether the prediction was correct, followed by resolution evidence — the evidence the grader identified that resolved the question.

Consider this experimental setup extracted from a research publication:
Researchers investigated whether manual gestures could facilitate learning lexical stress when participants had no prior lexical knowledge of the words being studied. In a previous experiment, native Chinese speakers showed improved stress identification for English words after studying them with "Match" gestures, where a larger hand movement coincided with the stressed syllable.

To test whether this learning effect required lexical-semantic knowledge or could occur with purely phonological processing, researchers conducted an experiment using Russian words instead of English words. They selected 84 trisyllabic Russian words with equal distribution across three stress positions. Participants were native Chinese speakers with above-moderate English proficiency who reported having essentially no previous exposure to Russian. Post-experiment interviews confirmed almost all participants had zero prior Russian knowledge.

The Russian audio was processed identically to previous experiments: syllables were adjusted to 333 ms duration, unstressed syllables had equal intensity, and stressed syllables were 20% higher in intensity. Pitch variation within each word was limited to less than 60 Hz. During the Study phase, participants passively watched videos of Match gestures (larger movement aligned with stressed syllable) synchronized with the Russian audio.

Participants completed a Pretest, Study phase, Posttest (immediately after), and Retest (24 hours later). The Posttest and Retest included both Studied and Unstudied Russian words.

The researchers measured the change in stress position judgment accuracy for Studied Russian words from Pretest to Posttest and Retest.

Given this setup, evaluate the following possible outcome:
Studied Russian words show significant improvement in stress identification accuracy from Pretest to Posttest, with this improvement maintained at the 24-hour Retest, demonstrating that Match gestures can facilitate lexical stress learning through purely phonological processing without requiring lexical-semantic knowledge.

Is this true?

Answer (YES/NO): YES